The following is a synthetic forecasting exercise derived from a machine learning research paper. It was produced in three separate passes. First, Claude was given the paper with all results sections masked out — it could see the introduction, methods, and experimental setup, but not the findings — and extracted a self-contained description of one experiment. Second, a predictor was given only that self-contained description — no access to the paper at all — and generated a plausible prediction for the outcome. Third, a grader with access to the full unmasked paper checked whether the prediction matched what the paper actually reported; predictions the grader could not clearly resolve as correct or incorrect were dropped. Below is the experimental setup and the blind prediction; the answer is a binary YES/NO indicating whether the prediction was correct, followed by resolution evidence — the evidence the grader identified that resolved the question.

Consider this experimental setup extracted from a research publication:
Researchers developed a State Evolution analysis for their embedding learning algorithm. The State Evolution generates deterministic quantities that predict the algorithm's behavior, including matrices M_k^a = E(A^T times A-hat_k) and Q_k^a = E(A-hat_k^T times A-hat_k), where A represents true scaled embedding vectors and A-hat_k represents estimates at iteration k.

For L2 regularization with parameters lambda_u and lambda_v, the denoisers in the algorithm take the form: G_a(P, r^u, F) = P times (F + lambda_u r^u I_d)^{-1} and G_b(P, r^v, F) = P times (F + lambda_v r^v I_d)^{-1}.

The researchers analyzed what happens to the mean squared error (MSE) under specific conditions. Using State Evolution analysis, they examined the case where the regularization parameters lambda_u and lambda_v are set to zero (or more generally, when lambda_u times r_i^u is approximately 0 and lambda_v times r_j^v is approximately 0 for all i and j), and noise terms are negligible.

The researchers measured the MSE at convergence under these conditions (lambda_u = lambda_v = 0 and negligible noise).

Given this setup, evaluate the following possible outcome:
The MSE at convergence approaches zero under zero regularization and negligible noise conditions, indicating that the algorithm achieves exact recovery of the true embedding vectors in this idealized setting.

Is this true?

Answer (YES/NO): YES